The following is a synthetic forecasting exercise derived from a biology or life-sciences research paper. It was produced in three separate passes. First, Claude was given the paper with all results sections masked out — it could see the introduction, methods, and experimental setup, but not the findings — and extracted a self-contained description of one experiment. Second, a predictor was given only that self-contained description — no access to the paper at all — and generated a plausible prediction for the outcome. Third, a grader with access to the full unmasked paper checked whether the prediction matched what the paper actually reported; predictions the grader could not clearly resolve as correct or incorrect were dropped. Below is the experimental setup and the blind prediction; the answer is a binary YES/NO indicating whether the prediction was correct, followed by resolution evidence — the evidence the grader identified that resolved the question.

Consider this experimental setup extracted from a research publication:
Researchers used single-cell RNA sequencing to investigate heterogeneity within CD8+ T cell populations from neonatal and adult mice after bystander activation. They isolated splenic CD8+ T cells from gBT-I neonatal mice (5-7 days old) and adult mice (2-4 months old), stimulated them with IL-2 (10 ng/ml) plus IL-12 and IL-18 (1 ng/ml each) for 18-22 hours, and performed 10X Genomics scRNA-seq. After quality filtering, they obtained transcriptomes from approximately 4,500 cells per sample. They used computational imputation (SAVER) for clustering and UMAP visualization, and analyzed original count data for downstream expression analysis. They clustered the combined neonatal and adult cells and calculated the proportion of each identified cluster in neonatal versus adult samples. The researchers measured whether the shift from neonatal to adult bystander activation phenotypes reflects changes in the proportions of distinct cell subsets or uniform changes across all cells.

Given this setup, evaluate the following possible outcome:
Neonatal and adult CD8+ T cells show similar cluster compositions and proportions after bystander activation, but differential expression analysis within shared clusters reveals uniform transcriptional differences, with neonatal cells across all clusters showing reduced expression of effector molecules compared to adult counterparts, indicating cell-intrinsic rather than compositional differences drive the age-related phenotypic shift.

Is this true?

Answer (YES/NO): NO